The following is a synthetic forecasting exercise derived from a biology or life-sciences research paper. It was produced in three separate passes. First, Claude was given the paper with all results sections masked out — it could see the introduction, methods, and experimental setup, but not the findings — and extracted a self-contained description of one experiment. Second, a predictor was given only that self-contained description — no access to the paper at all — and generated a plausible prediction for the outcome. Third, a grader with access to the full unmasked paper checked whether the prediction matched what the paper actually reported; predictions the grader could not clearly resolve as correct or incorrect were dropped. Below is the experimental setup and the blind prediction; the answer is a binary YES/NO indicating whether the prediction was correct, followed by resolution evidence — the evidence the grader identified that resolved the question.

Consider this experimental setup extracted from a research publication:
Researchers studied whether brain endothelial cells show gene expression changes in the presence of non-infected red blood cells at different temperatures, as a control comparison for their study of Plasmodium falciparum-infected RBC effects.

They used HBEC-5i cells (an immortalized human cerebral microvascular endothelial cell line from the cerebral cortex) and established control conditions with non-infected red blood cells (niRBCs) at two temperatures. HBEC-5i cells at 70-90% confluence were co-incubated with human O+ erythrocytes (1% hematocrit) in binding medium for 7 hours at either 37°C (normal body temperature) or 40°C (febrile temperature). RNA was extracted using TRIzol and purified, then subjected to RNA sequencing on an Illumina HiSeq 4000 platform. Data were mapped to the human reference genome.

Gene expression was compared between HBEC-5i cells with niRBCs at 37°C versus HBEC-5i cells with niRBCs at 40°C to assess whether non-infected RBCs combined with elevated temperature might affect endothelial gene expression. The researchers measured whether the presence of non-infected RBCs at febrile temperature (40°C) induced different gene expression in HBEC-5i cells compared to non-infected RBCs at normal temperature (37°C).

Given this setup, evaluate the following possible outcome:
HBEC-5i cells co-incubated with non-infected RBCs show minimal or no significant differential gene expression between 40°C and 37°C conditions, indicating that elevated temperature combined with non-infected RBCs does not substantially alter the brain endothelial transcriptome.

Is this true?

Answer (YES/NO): NO